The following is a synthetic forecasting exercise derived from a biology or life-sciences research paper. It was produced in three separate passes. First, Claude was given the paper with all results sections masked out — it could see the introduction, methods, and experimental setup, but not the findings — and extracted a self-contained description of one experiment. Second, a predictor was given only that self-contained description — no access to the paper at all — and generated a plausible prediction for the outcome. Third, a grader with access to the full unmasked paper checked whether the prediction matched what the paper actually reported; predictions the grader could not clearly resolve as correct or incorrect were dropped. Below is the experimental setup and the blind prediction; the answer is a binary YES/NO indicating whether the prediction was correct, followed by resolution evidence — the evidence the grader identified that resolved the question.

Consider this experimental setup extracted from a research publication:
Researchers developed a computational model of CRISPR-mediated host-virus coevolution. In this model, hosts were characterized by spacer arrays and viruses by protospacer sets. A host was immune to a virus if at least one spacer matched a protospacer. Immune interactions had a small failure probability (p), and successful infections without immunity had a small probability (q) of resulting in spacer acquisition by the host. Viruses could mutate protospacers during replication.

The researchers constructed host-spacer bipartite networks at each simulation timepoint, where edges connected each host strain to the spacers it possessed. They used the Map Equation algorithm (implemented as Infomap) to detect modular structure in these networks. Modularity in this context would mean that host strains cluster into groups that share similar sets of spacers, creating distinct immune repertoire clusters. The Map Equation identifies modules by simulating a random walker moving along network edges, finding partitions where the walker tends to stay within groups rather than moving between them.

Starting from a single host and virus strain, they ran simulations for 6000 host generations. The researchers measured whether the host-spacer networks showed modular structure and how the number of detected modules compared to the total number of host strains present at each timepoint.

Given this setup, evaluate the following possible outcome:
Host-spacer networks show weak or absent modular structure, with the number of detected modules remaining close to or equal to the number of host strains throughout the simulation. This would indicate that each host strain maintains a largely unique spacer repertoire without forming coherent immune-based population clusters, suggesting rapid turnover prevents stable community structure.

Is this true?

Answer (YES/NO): NO